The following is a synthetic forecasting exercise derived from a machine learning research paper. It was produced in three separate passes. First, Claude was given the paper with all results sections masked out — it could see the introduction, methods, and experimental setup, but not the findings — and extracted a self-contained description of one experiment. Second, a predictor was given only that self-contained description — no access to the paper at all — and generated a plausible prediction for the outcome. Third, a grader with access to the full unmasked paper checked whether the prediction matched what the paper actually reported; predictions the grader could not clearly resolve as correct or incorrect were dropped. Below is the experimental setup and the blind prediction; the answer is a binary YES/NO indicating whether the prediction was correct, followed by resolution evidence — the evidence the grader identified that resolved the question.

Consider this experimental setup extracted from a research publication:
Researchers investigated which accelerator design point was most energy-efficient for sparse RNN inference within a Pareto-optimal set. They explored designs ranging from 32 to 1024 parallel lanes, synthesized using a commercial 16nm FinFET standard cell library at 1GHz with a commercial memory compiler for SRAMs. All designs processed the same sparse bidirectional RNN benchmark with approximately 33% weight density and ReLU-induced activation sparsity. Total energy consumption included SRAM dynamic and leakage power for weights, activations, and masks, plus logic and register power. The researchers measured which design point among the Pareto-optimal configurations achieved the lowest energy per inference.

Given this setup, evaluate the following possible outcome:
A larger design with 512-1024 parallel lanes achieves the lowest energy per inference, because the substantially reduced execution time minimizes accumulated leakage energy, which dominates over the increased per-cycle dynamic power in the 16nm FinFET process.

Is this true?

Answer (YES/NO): NO